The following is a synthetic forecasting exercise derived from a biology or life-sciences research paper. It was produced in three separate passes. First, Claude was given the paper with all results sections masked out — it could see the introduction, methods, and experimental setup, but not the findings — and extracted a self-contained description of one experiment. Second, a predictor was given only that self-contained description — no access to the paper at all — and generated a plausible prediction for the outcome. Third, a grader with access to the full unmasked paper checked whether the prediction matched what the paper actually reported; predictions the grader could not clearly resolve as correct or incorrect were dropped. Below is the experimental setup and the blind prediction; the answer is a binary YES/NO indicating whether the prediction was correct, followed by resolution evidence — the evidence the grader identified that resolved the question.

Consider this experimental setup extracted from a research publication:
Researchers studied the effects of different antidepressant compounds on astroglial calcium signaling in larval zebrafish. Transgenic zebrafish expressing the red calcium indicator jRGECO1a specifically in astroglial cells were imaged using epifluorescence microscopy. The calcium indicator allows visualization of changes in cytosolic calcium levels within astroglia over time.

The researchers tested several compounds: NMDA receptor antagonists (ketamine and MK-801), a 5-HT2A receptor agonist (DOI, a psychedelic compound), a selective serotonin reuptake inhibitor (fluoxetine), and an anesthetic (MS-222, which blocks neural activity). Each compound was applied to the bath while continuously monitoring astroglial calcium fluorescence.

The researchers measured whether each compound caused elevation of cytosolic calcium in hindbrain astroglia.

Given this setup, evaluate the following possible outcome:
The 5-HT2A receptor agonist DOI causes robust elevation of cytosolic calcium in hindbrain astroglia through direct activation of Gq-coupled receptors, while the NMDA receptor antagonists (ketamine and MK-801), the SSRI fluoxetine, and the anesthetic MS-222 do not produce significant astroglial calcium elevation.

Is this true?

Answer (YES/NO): NO